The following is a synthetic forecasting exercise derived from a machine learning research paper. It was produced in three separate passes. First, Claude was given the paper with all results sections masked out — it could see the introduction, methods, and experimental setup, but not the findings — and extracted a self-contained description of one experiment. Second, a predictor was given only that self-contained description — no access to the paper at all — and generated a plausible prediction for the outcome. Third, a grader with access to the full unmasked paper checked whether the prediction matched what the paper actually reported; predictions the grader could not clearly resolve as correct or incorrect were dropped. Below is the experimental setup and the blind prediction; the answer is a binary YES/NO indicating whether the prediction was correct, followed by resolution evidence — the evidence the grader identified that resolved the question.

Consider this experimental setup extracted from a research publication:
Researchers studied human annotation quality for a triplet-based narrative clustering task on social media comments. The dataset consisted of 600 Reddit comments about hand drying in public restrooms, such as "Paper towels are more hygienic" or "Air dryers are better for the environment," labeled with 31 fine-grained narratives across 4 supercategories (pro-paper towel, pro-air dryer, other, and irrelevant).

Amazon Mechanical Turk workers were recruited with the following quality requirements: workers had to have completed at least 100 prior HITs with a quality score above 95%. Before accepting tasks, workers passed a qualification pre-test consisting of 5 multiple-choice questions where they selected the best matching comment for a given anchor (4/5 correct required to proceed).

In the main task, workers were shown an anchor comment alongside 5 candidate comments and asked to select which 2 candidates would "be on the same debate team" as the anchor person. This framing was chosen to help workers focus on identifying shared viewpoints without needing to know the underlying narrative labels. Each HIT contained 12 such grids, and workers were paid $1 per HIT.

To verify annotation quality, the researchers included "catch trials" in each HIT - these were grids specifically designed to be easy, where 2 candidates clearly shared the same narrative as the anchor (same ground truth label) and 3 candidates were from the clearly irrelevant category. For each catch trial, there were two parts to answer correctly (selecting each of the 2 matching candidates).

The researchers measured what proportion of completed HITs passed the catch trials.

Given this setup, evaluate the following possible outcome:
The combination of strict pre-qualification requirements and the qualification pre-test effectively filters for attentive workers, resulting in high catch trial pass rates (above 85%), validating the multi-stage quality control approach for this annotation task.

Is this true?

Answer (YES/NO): NO